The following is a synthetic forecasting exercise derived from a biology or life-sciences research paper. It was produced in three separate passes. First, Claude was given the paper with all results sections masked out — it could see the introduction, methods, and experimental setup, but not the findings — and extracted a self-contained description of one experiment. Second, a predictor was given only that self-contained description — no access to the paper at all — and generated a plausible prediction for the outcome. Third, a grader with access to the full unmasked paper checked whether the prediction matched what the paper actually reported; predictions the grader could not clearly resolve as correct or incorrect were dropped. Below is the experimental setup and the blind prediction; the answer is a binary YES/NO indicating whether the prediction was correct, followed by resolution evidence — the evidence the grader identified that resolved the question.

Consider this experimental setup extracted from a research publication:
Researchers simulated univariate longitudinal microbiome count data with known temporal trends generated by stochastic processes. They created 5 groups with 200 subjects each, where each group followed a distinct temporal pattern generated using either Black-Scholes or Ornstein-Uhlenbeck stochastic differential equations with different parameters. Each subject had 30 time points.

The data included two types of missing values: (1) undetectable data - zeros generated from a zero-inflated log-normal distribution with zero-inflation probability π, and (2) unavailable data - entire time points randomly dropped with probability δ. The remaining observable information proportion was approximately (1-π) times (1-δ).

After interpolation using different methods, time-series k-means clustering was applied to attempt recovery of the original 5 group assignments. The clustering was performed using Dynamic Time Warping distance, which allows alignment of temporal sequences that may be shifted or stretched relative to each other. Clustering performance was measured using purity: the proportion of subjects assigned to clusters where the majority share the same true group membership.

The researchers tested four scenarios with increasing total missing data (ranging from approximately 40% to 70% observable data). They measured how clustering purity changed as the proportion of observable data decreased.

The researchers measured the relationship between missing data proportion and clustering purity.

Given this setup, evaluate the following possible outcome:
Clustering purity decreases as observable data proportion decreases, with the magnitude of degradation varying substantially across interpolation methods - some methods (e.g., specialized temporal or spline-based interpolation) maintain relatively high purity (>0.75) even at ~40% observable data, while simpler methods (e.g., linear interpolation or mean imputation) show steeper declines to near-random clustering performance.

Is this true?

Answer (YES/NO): NO